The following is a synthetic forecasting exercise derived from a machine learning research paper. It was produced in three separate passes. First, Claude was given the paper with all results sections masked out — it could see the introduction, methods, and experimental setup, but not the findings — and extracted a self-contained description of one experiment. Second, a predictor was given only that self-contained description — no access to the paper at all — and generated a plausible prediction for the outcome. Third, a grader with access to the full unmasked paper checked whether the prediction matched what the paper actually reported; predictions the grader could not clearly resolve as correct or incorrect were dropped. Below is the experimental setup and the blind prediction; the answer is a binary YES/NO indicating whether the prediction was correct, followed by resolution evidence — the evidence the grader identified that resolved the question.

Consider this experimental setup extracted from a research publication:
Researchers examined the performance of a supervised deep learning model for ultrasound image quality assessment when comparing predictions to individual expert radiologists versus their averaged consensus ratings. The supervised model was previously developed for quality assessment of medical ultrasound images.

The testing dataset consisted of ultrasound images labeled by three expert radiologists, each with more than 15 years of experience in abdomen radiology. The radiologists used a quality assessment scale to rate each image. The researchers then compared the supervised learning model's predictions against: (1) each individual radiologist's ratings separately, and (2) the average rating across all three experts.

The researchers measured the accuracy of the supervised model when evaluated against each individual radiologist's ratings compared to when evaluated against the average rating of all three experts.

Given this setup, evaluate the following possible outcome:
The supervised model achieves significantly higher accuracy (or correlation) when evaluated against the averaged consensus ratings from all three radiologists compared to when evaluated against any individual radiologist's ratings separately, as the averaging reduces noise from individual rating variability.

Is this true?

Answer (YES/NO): YES